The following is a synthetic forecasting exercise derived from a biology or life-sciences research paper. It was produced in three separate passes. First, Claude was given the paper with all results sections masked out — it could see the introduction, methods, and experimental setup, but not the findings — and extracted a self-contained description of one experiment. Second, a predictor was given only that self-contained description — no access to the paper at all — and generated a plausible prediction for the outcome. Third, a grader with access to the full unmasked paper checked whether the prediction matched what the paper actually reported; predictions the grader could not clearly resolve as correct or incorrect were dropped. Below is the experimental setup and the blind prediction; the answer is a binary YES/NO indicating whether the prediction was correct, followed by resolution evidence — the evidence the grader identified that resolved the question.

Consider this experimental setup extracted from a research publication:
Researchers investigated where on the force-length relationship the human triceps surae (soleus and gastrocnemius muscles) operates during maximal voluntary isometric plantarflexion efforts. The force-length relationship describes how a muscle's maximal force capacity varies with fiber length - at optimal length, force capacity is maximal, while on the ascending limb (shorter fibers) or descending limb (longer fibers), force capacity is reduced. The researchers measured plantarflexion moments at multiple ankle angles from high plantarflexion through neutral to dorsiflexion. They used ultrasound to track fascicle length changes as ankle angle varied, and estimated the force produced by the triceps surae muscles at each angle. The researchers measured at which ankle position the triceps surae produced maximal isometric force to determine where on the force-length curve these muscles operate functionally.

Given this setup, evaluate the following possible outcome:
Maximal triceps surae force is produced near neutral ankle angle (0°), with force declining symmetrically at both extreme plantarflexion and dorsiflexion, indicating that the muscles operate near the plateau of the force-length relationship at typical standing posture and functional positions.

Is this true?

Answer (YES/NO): NO